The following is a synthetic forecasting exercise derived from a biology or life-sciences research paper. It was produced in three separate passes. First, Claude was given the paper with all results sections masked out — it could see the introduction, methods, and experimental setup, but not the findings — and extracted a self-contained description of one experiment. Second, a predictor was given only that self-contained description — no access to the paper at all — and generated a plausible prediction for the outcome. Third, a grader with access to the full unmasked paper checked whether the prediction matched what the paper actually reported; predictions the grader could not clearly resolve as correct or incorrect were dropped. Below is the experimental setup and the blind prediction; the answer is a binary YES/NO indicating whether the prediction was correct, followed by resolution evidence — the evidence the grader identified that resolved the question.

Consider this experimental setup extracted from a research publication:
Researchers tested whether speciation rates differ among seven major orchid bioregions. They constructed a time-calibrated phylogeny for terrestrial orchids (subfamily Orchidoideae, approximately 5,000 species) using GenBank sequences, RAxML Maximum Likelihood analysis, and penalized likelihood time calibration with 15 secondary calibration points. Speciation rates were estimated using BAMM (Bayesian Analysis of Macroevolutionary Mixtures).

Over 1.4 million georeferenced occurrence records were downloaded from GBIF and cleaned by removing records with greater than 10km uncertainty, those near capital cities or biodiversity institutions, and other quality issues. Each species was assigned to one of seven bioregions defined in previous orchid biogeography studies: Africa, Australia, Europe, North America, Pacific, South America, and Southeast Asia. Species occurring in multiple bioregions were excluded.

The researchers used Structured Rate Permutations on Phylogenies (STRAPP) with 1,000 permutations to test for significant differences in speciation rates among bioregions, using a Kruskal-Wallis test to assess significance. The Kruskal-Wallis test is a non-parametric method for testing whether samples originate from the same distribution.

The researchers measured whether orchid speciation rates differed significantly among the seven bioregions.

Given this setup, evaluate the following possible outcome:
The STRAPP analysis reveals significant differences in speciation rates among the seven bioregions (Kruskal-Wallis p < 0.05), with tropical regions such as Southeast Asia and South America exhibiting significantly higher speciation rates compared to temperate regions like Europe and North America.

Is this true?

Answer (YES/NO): NO